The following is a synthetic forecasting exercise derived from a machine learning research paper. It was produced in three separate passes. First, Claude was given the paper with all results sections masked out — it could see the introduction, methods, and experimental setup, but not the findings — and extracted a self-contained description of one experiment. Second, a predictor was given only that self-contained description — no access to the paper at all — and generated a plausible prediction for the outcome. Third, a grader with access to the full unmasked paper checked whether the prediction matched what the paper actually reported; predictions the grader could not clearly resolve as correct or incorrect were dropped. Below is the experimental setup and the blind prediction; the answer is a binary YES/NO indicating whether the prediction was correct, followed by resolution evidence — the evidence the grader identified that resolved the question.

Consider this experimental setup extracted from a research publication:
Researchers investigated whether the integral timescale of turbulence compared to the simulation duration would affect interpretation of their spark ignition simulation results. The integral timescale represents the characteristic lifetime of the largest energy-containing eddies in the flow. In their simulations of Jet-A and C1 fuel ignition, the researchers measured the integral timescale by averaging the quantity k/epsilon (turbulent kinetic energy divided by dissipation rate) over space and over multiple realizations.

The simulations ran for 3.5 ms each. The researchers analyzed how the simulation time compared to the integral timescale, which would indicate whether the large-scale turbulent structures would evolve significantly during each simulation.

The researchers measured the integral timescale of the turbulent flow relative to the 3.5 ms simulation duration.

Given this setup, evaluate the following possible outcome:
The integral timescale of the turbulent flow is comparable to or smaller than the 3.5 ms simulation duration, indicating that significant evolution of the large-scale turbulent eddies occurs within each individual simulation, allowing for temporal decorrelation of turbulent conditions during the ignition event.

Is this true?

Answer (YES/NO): NO